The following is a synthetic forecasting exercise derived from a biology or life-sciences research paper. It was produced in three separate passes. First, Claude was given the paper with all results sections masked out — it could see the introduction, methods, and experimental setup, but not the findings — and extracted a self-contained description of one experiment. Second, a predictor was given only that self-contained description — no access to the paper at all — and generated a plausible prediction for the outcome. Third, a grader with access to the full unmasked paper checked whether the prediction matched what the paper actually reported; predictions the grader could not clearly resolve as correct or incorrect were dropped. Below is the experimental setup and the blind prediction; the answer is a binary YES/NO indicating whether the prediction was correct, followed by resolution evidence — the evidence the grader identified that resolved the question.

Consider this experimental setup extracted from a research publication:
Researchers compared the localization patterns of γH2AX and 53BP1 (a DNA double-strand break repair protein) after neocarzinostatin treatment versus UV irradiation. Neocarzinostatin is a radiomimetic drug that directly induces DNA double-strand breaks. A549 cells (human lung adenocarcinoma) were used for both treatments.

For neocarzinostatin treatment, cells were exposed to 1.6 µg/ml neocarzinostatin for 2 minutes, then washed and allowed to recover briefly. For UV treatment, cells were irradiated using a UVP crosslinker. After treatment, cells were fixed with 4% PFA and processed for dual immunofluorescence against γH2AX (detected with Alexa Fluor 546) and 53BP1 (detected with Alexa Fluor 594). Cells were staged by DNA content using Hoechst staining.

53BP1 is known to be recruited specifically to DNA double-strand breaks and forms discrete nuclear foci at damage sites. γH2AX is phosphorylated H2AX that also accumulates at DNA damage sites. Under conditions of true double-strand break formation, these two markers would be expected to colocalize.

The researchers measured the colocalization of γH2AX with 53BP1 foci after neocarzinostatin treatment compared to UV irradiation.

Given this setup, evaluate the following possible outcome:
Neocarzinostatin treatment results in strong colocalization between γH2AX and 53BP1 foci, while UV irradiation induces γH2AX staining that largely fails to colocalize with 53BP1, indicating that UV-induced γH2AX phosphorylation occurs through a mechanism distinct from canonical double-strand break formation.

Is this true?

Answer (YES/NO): YES